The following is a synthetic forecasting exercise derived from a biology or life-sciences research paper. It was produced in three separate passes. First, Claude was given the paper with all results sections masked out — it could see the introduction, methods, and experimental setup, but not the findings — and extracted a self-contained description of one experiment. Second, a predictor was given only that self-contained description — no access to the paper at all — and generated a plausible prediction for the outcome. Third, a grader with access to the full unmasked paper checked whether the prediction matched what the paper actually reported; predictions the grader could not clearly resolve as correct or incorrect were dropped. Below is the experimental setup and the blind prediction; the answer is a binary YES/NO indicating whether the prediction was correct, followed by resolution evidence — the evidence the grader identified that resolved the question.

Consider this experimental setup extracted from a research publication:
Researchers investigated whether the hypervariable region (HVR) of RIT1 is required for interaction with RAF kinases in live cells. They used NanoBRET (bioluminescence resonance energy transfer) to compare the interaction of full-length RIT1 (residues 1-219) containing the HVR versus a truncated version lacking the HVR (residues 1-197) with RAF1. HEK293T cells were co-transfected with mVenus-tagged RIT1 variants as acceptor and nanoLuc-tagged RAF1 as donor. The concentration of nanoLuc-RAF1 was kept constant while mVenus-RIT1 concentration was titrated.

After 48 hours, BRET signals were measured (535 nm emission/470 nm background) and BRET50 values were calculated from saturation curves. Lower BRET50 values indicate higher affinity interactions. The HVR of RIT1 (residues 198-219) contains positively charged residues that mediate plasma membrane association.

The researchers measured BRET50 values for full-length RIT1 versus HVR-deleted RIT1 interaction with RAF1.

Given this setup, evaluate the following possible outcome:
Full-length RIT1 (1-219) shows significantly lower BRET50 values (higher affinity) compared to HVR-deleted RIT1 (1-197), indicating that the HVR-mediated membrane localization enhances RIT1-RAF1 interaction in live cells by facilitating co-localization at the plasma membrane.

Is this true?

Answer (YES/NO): YES